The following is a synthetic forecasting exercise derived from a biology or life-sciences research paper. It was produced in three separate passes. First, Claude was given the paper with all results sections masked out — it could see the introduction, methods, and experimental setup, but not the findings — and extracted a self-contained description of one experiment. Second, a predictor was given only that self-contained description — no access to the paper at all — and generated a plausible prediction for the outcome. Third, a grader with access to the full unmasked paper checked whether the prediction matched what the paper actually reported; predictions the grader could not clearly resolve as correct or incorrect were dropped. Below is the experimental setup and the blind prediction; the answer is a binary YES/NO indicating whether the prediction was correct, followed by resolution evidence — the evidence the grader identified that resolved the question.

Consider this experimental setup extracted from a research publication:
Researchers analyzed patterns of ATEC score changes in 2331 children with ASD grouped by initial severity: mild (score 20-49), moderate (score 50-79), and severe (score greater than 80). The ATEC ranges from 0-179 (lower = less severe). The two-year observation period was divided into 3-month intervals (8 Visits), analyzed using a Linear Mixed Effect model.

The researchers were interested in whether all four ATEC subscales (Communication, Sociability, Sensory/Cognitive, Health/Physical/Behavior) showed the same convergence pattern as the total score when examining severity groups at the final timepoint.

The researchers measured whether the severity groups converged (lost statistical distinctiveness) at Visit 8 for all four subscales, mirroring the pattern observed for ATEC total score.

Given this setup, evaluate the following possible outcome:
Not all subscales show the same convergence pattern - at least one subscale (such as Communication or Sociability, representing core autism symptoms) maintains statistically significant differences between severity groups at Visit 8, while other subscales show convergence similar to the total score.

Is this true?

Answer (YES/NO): NO